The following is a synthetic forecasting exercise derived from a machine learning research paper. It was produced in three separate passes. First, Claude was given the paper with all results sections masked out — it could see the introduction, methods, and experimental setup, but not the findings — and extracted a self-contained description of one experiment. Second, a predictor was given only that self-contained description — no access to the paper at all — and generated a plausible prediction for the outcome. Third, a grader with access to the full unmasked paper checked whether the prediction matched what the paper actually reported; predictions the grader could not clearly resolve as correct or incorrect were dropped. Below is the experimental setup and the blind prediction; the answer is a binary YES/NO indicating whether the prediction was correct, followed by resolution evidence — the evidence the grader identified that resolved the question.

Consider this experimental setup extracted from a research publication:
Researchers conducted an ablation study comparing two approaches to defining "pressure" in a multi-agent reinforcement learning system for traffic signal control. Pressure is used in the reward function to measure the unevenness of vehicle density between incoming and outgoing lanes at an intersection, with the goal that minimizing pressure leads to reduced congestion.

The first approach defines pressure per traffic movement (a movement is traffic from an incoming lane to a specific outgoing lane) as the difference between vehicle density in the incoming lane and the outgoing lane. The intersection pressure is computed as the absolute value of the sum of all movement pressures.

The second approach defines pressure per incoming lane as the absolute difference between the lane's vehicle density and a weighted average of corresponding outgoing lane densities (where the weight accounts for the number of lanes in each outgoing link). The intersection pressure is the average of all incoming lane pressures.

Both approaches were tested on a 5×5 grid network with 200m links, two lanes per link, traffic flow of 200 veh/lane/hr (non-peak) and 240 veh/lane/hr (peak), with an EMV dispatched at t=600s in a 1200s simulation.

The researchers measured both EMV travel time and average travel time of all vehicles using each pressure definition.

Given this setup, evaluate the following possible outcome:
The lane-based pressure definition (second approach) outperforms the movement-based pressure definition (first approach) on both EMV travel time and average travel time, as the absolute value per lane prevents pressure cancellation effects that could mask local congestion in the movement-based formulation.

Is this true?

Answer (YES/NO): NO